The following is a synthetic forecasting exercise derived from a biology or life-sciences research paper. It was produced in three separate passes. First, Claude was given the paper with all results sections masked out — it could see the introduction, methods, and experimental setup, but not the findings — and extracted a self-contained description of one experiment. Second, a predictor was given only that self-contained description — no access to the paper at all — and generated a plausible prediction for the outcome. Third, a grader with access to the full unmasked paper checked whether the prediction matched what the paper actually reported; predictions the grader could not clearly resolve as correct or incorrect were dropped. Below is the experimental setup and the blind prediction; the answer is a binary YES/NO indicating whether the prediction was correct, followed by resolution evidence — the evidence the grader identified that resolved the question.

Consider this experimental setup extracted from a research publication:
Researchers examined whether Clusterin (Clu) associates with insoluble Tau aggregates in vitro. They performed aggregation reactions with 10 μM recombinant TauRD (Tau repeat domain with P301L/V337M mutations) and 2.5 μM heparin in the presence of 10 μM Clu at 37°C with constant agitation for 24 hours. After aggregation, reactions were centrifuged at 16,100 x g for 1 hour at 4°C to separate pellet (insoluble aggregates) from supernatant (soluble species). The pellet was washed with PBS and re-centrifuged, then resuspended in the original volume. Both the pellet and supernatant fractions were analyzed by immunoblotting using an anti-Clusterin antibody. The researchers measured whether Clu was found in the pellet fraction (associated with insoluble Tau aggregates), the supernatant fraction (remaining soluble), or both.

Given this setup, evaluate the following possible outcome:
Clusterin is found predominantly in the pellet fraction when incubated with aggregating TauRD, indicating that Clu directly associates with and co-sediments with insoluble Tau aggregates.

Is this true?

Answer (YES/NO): NO